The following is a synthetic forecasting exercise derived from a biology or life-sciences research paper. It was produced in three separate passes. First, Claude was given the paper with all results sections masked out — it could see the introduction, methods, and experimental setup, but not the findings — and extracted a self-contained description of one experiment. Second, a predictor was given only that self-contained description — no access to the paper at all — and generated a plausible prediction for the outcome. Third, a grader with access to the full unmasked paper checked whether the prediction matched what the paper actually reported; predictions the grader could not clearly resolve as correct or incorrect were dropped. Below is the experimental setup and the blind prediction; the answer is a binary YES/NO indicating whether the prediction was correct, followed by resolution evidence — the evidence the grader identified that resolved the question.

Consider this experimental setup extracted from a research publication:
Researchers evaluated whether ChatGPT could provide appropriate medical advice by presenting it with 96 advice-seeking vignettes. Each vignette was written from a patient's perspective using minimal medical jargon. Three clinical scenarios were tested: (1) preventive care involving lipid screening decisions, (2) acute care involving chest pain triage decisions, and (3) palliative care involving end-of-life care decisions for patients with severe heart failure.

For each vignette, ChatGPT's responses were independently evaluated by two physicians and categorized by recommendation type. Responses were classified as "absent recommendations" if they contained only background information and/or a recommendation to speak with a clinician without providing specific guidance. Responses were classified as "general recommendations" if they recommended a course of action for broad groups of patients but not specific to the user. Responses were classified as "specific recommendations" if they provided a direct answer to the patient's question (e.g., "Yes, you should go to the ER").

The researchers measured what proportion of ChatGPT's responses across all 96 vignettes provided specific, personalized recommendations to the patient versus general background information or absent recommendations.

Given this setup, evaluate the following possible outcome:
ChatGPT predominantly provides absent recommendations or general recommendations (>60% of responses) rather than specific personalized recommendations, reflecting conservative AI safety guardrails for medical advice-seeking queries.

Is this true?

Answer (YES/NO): NO